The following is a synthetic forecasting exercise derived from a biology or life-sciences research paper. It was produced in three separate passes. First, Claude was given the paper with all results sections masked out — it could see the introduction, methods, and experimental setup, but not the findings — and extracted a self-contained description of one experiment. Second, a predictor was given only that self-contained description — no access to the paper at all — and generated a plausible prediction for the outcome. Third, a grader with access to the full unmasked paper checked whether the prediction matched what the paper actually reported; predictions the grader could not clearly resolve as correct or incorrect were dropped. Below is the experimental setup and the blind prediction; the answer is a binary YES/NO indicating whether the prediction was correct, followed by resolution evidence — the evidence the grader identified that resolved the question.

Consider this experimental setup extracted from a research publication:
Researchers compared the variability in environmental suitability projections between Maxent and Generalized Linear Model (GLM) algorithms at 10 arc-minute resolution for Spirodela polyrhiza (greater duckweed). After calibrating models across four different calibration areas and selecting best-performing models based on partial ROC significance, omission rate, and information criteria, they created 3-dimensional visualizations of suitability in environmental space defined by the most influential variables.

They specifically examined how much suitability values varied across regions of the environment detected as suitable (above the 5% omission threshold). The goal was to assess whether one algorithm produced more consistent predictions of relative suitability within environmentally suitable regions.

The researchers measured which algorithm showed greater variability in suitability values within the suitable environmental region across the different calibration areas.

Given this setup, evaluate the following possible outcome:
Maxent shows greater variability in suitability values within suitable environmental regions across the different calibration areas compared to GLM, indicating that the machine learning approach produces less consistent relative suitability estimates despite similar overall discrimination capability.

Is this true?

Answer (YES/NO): YES